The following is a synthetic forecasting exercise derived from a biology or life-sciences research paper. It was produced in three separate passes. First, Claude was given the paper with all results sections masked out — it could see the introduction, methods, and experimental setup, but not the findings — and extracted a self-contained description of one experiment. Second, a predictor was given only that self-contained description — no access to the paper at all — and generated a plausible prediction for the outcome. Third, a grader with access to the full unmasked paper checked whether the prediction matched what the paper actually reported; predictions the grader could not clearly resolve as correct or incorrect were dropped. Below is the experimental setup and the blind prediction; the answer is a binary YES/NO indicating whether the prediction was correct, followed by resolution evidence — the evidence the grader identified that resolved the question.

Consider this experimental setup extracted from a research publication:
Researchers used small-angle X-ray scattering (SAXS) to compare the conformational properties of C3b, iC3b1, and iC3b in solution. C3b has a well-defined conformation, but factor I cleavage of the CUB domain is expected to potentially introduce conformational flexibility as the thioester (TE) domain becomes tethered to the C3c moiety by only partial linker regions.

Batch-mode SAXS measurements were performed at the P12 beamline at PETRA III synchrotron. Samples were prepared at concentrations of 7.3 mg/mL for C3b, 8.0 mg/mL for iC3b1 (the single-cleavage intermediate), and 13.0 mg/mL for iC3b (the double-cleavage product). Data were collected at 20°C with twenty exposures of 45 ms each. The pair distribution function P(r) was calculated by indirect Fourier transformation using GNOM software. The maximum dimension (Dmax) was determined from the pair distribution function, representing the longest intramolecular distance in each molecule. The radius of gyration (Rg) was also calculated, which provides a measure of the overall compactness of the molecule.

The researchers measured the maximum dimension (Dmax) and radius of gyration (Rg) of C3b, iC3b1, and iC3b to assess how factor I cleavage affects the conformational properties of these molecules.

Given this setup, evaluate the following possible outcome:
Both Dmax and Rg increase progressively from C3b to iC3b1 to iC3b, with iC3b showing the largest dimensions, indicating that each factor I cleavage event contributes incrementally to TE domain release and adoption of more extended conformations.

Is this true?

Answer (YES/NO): YES